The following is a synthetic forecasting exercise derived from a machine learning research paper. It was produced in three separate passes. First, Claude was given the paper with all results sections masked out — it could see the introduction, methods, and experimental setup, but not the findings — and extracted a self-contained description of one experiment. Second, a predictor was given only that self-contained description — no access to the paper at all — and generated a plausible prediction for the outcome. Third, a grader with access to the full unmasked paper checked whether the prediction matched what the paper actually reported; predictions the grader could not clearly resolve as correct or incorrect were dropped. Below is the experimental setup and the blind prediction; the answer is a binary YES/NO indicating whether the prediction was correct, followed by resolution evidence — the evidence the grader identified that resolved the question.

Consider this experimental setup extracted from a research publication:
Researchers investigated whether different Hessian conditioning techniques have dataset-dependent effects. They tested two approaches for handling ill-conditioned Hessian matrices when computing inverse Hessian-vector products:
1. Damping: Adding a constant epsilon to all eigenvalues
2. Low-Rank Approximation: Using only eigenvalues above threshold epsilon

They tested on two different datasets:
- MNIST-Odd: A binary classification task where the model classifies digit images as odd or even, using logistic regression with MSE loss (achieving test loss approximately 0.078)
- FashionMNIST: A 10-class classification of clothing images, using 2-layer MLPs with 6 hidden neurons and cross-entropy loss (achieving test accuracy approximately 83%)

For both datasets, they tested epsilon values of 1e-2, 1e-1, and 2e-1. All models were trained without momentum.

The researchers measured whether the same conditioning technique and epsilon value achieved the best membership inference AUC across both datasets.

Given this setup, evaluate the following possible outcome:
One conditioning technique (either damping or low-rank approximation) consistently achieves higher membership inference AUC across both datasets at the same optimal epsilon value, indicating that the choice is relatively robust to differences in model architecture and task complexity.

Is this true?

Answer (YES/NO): YES